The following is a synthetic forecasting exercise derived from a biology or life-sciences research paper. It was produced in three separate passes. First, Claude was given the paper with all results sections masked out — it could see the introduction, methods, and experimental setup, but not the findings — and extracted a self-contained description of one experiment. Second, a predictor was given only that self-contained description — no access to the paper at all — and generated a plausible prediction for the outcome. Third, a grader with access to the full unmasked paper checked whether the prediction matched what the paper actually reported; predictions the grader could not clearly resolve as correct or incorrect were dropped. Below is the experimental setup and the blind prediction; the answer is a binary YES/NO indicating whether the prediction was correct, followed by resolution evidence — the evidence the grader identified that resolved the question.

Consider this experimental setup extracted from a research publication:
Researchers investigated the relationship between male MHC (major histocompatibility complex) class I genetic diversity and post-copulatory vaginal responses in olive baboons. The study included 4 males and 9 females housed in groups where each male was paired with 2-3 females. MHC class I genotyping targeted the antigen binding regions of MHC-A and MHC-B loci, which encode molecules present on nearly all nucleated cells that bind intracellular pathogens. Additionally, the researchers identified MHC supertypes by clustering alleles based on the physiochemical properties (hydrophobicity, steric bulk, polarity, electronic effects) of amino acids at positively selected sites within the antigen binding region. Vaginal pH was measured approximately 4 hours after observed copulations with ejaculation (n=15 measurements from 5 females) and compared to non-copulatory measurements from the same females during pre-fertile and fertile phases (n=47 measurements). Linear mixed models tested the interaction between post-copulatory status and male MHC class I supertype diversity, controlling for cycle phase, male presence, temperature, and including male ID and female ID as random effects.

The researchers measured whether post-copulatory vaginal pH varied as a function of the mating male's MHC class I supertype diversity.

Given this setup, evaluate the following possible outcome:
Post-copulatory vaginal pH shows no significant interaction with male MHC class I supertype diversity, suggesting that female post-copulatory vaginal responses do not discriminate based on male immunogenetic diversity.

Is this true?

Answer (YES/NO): YES